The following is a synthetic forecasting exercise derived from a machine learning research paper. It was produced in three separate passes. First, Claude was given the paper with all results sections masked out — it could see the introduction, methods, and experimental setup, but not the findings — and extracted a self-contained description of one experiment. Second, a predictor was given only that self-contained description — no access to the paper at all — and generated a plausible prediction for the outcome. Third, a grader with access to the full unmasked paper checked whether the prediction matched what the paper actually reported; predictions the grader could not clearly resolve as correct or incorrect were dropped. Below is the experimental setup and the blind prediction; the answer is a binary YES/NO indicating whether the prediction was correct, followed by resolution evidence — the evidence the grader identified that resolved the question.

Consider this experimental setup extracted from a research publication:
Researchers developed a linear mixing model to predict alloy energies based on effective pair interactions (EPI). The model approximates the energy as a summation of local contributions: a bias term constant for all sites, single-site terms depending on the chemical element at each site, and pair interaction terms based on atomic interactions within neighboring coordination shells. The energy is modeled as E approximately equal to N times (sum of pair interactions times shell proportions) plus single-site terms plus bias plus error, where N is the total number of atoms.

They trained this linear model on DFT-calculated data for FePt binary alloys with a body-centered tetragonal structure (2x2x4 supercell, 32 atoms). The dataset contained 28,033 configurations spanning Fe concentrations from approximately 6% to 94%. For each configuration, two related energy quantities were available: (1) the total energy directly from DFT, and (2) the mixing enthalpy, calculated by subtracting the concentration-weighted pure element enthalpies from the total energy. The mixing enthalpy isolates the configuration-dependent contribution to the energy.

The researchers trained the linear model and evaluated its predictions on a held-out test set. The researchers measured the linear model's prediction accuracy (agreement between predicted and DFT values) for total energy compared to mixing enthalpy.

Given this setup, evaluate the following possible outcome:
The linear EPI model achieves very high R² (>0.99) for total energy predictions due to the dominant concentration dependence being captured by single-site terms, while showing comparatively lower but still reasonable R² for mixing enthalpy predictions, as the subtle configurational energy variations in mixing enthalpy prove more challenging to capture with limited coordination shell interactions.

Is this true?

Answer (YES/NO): NO